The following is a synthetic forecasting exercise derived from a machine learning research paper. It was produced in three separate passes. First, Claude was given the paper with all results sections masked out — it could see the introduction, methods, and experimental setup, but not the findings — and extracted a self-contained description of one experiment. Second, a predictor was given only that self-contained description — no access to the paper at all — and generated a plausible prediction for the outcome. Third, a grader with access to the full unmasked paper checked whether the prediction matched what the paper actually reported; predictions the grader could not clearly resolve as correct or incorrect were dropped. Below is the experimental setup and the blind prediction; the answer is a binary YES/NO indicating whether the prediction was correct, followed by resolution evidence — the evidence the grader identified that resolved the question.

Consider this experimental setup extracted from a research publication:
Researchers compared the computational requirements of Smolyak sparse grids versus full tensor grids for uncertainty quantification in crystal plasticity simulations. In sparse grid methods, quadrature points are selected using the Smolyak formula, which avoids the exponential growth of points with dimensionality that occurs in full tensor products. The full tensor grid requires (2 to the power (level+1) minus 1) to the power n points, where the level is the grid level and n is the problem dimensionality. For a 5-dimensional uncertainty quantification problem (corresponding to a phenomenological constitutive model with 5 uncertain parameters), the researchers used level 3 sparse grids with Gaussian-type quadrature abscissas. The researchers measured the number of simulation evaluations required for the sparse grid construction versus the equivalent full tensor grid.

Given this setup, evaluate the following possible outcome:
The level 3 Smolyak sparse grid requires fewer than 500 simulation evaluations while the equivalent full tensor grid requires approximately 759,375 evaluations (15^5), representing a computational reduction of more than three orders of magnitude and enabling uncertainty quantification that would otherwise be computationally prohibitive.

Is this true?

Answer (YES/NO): YES